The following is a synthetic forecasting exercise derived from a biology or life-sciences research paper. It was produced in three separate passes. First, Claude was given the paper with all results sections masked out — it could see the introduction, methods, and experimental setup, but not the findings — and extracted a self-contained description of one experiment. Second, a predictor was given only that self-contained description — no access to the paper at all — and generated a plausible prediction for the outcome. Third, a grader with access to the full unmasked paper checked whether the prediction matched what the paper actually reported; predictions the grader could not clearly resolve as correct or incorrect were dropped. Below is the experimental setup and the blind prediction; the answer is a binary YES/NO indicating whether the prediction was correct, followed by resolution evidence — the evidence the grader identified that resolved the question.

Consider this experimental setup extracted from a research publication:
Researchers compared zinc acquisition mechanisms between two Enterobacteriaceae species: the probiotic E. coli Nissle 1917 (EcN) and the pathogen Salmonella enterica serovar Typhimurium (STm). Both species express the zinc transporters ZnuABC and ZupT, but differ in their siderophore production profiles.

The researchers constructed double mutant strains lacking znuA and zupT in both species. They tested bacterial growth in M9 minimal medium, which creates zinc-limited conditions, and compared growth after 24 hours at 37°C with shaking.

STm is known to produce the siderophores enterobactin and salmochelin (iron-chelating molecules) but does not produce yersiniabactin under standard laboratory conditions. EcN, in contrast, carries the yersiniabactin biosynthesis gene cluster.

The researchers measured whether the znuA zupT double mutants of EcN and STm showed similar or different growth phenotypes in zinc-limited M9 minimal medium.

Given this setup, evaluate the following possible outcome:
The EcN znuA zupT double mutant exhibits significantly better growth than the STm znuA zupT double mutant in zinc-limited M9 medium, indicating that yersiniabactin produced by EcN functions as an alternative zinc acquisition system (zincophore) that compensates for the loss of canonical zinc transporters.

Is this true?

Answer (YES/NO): YES